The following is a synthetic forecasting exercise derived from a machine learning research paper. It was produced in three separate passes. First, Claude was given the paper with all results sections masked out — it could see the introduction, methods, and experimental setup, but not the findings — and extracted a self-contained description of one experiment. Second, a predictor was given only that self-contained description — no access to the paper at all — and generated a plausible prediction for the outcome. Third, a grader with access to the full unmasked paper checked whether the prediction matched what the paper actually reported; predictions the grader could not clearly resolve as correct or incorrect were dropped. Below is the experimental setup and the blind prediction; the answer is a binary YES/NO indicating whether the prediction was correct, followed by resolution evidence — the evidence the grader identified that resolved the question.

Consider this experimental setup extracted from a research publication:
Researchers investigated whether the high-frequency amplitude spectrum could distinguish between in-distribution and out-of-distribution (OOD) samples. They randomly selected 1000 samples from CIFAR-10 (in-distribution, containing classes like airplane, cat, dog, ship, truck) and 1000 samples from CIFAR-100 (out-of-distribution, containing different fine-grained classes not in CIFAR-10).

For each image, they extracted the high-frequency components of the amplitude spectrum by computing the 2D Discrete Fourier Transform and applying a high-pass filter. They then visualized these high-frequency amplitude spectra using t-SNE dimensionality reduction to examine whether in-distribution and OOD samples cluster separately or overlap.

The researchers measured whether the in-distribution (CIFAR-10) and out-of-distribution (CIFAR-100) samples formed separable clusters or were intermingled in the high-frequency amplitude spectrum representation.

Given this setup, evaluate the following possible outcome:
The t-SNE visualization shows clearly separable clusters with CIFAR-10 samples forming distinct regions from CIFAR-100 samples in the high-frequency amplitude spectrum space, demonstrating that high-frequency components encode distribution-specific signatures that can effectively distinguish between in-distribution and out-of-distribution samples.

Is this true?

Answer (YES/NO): NO